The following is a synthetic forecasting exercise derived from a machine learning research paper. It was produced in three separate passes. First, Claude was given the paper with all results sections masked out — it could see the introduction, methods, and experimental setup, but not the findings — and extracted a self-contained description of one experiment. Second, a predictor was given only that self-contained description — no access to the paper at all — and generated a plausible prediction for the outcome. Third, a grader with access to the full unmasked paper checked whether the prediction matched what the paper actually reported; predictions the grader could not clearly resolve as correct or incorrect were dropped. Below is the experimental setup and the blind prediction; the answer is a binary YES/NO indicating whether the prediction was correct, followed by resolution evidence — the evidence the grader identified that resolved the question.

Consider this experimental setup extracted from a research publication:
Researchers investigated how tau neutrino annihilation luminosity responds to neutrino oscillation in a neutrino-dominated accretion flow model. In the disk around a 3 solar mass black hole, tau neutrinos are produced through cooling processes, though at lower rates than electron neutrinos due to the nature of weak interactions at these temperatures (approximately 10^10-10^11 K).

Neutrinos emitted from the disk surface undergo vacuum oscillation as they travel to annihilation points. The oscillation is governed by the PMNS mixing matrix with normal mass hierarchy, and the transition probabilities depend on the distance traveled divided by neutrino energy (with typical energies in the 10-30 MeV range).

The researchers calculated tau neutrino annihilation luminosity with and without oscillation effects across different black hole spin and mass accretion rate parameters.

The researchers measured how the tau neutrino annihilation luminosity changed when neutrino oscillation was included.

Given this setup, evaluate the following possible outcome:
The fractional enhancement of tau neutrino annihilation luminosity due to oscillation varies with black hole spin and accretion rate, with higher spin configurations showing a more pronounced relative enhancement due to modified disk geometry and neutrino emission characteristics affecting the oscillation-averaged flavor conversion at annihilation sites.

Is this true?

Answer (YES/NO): NO